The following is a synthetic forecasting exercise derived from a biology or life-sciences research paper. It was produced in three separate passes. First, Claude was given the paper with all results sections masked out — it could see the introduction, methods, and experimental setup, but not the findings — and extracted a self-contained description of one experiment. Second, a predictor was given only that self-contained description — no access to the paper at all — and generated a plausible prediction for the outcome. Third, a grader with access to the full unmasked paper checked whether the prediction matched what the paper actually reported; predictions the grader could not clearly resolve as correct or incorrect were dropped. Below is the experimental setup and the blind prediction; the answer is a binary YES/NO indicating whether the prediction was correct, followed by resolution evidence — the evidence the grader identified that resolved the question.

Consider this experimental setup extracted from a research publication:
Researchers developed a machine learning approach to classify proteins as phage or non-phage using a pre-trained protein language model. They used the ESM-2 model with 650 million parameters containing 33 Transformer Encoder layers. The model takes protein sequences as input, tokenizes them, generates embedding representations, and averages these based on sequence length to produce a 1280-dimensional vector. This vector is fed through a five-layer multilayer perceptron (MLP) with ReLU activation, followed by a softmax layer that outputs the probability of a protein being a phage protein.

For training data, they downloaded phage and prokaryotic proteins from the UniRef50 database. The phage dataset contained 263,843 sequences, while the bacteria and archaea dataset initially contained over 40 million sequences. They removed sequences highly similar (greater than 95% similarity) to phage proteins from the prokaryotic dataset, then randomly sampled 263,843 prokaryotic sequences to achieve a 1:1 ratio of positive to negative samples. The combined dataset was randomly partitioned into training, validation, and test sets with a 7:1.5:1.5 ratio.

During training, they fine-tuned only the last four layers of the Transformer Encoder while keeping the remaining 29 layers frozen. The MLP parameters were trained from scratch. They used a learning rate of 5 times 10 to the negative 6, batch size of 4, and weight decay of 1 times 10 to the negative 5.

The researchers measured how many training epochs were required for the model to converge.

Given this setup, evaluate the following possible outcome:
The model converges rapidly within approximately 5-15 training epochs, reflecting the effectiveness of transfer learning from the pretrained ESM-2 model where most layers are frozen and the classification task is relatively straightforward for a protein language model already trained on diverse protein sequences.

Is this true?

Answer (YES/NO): NO